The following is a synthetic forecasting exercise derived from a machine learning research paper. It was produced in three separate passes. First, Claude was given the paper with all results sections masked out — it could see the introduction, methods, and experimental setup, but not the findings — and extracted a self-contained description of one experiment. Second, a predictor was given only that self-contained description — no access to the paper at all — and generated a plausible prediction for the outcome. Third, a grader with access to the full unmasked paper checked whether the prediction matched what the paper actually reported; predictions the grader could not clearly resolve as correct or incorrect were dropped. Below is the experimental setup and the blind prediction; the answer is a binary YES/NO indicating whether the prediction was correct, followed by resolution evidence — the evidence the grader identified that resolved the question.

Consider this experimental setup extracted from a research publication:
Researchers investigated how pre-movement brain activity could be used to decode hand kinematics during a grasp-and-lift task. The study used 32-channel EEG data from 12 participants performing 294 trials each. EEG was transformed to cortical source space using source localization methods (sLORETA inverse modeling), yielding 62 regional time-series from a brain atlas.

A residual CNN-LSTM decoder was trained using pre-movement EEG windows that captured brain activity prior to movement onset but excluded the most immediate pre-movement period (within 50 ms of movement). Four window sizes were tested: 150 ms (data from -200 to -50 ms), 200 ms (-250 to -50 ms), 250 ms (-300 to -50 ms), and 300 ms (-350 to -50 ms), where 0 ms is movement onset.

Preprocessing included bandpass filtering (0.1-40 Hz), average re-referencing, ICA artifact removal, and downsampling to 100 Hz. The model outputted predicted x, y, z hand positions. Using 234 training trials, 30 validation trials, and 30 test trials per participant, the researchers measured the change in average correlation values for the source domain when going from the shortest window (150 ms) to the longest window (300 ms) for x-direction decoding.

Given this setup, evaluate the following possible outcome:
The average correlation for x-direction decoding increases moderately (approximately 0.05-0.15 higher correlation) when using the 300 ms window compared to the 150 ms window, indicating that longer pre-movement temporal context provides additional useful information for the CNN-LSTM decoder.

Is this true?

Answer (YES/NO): YES